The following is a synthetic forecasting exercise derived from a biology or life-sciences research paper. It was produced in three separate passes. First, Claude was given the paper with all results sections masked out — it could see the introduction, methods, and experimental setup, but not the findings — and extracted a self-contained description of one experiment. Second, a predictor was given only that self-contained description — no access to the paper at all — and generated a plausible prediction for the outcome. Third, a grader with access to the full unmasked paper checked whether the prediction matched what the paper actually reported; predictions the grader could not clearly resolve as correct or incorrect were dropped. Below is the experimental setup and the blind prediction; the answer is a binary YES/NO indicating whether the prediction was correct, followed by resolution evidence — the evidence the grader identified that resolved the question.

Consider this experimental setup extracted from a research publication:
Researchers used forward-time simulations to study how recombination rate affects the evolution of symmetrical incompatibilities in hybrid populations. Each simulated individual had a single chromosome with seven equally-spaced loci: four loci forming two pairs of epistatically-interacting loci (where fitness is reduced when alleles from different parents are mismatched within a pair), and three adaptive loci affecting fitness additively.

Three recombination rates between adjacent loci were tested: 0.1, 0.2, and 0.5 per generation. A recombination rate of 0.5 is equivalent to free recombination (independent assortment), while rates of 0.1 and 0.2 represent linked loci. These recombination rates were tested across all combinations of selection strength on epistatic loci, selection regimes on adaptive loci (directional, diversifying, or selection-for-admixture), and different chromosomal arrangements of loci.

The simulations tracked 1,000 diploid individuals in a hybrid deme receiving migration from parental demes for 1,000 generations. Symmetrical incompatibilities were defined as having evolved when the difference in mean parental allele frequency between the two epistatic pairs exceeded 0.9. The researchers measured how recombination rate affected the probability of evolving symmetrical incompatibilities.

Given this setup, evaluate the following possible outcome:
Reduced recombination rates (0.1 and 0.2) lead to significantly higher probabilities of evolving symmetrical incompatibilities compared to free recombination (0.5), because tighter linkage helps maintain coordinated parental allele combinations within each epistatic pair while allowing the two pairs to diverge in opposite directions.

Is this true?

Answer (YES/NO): NO